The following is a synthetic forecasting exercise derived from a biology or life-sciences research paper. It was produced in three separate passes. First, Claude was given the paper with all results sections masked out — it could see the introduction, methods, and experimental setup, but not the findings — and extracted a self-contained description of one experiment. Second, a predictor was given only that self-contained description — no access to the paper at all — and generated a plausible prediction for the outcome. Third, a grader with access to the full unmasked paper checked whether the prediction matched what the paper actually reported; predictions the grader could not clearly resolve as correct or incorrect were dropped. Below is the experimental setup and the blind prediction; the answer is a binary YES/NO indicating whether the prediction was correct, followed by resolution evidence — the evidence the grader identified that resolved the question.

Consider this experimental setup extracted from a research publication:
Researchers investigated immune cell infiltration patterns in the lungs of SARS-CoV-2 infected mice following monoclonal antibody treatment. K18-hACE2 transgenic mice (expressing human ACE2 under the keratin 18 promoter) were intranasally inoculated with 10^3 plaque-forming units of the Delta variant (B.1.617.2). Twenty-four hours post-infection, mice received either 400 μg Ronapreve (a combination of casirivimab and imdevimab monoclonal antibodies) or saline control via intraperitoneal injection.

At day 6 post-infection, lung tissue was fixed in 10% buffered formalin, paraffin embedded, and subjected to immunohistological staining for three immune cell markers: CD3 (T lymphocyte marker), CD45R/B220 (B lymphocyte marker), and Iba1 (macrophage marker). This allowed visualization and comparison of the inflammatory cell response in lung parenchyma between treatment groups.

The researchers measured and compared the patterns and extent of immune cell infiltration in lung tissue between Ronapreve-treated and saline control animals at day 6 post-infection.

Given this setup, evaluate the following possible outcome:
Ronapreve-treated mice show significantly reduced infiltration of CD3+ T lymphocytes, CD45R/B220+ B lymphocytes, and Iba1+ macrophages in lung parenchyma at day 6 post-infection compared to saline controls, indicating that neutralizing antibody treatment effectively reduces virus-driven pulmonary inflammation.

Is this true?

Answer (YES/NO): NO